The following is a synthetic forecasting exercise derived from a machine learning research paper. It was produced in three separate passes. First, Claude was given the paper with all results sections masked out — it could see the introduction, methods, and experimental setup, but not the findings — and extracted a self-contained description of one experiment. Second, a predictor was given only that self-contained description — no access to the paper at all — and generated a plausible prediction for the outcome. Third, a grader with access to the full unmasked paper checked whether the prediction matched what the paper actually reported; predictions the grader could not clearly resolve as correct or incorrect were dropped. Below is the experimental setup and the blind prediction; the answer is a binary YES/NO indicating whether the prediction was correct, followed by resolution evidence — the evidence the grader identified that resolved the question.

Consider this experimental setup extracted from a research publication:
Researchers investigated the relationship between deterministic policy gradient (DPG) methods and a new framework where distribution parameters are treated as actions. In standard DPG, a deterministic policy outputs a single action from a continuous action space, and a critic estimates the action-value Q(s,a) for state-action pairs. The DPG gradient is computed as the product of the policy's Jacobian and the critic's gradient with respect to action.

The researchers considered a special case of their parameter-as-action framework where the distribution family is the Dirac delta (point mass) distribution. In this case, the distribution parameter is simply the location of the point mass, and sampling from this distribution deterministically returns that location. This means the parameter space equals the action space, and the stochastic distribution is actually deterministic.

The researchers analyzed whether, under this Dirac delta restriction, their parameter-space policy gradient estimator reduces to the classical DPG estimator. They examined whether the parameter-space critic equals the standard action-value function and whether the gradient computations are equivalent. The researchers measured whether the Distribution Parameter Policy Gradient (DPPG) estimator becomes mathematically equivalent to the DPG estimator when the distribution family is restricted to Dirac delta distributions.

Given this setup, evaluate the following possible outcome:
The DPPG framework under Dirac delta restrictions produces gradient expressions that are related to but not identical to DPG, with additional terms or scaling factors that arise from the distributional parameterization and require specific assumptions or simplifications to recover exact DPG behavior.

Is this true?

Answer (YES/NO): NO